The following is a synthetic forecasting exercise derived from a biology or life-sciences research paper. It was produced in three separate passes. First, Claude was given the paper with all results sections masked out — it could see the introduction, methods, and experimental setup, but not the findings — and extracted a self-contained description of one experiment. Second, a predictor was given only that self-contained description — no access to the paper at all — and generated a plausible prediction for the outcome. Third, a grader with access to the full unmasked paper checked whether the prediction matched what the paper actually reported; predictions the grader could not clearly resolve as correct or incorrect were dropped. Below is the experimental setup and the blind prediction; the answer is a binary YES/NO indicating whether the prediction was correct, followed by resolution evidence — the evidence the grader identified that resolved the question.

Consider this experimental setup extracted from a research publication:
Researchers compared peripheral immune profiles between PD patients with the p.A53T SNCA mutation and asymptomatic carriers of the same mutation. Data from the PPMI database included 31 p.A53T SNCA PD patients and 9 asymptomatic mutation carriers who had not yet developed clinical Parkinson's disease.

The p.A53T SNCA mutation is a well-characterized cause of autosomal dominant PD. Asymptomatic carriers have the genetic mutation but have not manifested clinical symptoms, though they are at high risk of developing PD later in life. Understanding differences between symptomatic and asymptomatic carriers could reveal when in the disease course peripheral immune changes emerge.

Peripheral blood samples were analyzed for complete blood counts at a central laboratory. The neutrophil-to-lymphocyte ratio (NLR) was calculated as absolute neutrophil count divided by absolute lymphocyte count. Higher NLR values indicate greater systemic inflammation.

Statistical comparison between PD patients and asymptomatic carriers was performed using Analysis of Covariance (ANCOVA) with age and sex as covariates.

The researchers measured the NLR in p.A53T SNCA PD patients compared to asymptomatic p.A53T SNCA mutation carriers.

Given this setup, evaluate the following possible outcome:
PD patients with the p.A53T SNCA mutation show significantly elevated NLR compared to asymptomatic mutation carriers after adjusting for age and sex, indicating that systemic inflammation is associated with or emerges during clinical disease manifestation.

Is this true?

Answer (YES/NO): NO